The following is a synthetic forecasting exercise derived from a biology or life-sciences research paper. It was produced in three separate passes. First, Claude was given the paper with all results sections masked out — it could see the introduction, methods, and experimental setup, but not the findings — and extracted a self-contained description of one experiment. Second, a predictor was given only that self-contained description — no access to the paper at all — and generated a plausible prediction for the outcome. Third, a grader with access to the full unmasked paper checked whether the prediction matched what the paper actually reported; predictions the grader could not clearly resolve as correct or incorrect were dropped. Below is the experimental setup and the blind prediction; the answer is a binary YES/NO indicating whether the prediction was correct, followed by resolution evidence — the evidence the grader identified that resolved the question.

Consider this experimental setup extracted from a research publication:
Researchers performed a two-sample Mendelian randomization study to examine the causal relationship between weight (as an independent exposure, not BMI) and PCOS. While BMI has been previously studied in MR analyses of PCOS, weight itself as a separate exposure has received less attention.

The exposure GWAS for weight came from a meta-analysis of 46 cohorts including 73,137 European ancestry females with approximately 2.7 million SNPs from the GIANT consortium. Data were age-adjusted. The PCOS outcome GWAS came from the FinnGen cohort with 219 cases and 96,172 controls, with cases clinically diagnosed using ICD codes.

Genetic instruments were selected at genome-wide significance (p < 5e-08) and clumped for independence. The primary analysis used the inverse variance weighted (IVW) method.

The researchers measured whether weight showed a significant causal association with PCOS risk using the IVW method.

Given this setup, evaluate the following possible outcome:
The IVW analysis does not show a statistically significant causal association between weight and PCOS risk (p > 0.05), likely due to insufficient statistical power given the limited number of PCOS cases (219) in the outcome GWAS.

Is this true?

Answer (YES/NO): YES